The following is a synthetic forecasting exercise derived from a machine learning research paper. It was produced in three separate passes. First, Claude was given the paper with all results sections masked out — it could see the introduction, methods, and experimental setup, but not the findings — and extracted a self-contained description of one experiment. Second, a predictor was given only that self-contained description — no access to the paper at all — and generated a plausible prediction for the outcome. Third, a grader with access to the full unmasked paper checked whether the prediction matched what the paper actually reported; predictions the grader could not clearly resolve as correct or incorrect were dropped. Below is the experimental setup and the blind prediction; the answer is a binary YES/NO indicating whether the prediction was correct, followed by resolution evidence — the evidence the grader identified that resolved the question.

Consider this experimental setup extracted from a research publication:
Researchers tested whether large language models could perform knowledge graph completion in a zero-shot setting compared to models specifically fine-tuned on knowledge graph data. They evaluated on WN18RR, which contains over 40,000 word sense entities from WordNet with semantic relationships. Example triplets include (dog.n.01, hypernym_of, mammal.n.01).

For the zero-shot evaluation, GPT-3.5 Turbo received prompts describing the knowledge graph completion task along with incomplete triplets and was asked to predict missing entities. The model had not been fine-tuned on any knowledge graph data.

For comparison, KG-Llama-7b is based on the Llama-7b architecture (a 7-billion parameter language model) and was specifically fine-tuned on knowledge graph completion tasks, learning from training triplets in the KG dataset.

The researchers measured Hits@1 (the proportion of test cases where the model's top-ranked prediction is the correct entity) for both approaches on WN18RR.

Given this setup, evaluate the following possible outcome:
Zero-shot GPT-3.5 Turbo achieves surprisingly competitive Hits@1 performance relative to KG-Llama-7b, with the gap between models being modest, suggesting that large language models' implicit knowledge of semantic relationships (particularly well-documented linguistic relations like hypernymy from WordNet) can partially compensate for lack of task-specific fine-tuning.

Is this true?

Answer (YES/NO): YES